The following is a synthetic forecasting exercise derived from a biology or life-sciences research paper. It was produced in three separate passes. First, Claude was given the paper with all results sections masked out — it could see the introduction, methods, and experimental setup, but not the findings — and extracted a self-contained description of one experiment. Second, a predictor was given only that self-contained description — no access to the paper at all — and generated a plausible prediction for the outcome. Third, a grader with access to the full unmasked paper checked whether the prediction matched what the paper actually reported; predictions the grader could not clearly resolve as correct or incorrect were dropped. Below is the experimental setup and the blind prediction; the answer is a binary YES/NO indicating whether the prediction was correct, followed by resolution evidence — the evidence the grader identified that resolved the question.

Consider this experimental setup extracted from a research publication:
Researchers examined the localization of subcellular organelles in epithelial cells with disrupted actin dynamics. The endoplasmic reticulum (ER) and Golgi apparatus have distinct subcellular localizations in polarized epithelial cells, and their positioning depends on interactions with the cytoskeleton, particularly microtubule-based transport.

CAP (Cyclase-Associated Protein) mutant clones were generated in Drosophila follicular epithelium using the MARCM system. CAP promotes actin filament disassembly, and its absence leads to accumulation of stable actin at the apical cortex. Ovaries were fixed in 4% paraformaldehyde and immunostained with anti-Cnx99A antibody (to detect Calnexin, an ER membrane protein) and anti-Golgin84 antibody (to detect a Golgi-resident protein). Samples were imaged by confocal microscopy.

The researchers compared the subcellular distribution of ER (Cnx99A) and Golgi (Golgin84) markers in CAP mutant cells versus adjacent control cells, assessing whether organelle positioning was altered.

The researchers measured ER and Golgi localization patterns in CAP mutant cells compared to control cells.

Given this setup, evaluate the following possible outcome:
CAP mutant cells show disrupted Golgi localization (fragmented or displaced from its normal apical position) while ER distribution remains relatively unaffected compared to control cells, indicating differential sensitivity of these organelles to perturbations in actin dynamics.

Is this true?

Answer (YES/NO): NO